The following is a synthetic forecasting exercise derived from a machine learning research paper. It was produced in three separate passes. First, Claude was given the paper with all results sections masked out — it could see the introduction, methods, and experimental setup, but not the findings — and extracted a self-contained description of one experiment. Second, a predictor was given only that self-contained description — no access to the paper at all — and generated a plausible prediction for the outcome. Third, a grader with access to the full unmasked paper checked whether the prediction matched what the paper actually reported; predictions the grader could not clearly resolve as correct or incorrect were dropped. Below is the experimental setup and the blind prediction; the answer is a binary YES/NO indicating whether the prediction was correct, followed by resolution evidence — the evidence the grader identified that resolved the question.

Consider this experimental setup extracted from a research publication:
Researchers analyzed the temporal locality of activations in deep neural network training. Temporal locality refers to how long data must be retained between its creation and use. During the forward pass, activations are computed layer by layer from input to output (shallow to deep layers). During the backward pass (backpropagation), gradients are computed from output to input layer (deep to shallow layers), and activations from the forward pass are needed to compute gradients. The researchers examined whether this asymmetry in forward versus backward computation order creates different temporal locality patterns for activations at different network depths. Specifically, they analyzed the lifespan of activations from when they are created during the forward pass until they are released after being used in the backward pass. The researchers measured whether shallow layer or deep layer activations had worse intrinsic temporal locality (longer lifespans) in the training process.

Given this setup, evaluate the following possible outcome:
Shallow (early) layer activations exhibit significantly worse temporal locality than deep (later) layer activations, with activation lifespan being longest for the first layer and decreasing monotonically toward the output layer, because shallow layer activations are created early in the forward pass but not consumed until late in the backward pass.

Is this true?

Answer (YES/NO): YES